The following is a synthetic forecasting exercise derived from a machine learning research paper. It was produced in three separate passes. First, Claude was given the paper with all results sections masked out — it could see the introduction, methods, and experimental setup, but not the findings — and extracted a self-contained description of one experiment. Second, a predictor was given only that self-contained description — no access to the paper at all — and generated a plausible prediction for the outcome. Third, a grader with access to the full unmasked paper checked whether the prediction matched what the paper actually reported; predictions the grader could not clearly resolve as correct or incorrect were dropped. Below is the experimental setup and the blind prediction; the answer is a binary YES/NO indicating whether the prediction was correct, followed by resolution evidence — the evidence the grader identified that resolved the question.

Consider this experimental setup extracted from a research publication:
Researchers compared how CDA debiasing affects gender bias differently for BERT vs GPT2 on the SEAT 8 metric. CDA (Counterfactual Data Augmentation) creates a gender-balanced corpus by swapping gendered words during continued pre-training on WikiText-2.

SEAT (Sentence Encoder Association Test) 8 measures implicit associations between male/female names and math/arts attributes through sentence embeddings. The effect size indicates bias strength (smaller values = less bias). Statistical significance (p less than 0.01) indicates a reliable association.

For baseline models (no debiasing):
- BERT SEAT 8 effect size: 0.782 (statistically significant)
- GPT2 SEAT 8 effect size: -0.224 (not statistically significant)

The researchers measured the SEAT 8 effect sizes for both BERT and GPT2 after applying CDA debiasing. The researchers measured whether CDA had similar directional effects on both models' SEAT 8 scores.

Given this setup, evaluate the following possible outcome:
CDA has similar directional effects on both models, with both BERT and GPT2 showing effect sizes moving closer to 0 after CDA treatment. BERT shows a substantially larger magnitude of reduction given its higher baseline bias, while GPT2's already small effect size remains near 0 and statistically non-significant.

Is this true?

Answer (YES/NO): NO